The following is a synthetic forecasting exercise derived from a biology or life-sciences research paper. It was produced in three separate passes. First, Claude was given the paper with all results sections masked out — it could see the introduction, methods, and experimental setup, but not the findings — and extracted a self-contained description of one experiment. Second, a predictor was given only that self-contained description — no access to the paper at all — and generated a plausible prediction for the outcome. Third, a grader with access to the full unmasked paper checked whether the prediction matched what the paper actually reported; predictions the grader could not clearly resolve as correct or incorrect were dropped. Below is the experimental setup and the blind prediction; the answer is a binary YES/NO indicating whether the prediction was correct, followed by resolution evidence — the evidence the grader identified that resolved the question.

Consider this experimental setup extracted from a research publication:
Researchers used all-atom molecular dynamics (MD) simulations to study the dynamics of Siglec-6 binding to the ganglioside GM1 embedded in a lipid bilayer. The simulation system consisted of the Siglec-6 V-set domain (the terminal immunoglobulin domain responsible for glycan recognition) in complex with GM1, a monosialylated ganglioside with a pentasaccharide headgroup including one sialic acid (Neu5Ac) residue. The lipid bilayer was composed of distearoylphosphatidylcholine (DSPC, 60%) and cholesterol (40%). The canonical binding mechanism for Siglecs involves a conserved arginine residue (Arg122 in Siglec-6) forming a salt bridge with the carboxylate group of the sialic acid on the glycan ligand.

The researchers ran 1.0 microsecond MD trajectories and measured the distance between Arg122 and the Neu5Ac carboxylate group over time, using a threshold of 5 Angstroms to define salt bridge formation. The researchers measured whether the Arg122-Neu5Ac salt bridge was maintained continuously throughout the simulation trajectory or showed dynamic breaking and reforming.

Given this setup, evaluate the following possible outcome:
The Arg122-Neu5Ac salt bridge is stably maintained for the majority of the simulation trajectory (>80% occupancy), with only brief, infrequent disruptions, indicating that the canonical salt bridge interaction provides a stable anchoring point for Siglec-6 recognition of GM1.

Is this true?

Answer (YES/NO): NO